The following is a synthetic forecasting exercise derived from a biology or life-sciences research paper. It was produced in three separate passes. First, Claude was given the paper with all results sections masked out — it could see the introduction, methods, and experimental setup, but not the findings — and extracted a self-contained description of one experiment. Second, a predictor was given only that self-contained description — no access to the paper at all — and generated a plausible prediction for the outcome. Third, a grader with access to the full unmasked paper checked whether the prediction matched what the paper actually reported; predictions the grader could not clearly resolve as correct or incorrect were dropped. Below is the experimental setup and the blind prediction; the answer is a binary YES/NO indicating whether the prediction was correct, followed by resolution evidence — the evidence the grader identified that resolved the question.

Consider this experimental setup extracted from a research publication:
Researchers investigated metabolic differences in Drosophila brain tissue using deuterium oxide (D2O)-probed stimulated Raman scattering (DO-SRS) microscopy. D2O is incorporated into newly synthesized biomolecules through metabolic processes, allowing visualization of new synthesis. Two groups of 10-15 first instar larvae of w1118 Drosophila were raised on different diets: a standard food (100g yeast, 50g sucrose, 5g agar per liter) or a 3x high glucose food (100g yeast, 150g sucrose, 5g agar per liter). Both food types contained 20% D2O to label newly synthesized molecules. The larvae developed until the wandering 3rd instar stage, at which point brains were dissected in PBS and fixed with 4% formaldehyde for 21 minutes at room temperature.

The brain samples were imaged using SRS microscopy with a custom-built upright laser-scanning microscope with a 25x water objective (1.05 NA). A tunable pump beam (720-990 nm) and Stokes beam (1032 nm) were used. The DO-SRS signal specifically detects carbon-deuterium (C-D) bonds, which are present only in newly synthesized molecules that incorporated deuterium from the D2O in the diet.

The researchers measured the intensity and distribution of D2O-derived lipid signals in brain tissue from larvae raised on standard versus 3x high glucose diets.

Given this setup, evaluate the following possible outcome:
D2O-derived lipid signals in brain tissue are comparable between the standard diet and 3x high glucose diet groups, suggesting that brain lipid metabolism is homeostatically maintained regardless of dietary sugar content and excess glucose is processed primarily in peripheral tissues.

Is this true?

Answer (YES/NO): NO